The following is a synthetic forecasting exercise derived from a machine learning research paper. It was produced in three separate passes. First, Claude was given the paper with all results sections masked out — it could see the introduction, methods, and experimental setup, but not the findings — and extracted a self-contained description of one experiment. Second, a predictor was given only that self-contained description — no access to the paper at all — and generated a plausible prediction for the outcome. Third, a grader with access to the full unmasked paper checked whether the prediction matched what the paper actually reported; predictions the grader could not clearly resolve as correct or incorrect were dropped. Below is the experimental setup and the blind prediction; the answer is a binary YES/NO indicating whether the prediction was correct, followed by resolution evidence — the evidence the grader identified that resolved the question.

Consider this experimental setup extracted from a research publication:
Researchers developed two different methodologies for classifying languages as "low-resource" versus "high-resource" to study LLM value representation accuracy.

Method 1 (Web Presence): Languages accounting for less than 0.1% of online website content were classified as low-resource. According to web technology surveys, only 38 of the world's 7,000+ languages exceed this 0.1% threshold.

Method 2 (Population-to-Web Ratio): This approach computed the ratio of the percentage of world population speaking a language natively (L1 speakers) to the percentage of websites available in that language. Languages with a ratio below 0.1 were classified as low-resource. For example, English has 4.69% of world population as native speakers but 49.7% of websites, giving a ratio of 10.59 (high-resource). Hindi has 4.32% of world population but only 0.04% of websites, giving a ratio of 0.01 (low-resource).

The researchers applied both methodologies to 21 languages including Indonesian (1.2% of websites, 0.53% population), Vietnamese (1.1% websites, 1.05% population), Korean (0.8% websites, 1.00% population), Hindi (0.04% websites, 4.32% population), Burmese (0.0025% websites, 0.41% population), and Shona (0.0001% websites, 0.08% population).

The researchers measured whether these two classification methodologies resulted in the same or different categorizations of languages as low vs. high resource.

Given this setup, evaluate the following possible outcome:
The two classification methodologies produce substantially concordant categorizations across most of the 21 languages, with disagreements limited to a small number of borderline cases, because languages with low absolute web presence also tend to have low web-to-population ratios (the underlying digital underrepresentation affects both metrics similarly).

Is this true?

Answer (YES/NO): NO